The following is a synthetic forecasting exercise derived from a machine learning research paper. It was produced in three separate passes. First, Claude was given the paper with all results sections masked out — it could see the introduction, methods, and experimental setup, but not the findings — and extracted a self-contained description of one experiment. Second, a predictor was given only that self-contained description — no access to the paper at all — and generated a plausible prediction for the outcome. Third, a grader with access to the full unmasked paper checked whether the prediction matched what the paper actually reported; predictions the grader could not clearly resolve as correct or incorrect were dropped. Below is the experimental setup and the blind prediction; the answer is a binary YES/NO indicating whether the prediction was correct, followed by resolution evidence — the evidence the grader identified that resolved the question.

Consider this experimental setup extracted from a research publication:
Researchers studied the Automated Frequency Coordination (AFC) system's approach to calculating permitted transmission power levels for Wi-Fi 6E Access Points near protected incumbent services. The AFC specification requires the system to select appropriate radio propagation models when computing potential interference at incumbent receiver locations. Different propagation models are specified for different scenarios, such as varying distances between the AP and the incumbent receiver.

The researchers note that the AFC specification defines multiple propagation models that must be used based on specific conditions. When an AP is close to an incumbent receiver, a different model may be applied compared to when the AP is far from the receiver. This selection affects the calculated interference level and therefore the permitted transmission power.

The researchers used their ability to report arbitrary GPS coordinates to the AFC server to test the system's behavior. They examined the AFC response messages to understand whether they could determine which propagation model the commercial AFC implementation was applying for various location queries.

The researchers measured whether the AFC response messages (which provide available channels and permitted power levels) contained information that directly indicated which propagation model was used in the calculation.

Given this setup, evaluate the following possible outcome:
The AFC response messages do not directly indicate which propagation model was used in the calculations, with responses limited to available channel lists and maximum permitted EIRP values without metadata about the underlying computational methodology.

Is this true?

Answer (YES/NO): YES